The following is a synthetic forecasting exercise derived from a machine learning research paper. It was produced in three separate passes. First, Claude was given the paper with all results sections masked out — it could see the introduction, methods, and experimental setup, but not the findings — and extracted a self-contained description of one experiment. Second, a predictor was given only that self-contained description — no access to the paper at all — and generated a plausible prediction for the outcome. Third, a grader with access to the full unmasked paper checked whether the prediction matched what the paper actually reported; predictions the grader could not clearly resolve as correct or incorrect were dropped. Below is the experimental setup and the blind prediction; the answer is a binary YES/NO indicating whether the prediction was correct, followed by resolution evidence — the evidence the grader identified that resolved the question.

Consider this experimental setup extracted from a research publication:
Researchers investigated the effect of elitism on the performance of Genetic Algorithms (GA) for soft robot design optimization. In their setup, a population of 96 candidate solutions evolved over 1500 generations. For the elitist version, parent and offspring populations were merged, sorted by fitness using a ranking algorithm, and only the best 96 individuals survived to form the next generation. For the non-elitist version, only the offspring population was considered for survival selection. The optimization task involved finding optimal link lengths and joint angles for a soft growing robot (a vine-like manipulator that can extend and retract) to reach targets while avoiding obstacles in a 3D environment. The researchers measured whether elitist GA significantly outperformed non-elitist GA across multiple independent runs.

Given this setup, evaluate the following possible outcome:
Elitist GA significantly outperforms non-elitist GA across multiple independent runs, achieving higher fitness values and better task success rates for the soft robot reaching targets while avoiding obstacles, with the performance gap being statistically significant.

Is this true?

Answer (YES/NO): YES